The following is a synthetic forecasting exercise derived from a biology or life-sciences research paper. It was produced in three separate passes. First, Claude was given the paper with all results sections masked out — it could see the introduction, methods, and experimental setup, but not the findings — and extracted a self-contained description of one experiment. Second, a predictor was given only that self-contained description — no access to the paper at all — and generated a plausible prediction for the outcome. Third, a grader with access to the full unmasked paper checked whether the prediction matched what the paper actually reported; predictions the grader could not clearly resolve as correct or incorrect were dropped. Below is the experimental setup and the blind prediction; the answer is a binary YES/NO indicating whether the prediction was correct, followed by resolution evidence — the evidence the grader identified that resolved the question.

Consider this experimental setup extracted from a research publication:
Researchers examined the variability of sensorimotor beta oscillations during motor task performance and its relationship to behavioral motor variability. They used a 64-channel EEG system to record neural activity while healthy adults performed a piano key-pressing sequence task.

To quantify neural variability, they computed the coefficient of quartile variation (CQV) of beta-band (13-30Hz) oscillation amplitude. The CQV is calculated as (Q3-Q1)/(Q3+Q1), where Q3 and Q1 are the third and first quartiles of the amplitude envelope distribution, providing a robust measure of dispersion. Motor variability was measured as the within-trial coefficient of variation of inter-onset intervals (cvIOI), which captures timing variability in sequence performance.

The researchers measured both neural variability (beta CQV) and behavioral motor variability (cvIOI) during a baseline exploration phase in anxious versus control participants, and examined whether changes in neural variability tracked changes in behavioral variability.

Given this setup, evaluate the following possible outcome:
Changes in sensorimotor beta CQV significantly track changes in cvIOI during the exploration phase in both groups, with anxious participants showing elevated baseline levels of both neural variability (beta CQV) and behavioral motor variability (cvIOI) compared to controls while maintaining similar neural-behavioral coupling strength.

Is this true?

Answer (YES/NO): NO